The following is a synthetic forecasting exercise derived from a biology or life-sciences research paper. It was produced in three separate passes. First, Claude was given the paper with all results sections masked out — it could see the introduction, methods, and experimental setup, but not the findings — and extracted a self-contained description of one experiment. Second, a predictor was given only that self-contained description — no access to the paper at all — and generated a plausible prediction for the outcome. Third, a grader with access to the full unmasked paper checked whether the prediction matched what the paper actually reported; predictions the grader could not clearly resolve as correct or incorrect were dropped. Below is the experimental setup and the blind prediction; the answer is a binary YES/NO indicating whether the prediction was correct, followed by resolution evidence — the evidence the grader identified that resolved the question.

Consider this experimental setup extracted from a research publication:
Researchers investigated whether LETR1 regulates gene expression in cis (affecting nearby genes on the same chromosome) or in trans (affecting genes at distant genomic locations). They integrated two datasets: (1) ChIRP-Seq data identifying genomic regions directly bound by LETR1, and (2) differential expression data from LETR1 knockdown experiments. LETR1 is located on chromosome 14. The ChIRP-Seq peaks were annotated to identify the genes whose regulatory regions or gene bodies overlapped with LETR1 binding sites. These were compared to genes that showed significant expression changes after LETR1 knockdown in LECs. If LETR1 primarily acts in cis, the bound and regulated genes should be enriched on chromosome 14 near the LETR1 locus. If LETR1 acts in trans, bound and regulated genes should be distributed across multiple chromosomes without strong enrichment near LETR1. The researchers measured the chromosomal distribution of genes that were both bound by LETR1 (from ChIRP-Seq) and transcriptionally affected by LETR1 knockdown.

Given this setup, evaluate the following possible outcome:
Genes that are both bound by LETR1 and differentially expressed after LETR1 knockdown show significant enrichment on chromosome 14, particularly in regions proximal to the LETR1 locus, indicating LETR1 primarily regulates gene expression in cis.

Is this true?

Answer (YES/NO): NO